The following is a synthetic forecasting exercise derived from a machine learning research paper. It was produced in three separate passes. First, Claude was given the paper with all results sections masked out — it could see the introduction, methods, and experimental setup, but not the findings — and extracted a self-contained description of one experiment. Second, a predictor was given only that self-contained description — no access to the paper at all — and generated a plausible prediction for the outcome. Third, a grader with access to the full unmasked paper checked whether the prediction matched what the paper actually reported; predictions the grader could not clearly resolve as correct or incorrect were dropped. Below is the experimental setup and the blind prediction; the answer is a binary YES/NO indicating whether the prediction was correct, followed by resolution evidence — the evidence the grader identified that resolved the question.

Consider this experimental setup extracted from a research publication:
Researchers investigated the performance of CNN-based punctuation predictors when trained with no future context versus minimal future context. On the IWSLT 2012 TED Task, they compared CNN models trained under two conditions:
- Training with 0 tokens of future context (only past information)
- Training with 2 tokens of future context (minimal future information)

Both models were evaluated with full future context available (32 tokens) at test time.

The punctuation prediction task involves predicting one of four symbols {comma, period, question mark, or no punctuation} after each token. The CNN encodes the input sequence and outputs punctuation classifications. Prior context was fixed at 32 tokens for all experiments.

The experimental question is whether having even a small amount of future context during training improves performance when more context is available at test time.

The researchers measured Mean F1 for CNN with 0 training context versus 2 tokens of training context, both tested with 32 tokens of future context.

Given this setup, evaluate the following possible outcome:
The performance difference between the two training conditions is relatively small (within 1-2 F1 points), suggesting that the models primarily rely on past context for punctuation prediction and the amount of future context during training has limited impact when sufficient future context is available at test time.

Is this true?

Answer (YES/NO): NO